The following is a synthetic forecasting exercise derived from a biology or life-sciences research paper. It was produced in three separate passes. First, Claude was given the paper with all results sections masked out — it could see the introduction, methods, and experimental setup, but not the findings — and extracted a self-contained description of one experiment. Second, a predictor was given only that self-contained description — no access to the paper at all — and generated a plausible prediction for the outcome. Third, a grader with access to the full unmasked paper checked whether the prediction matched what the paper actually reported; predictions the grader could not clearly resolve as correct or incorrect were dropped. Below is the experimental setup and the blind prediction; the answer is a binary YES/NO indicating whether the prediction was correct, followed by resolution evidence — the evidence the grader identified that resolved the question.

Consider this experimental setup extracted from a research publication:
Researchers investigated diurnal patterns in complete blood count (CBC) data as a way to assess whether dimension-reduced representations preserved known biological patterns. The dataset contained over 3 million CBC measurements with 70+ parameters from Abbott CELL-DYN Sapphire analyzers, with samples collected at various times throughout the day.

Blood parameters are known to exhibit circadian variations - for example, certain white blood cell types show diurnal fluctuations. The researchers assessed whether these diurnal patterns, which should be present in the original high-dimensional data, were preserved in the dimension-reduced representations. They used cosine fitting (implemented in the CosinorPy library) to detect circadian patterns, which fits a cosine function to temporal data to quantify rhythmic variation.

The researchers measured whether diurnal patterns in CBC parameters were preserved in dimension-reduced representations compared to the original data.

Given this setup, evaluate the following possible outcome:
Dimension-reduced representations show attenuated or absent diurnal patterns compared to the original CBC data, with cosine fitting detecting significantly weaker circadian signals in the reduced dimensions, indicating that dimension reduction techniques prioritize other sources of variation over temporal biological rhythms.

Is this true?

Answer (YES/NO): NO